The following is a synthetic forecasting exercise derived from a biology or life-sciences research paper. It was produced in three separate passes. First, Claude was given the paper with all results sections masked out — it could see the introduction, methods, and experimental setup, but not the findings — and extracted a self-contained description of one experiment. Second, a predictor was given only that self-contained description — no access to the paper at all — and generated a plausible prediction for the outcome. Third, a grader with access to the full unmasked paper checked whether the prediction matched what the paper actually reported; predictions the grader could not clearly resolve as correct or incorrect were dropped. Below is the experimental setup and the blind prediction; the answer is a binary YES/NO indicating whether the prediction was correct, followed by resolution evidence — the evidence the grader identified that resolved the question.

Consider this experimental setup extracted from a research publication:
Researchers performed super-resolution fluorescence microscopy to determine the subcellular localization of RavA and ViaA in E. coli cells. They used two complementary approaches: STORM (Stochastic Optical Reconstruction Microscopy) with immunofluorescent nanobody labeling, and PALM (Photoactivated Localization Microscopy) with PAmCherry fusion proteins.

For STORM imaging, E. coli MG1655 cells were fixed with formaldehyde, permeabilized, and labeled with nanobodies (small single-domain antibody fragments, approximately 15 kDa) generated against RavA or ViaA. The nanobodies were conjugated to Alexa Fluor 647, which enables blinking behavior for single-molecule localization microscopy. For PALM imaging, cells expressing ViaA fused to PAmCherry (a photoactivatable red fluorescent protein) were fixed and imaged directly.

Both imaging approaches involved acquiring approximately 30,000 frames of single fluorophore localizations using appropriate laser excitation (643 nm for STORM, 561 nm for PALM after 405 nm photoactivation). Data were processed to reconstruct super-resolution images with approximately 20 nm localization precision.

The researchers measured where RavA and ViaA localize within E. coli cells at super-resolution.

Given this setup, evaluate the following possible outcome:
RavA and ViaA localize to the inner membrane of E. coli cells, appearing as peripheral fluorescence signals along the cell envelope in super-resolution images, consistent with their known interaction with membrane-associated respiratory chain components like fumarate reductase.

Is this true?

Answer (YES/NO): NO